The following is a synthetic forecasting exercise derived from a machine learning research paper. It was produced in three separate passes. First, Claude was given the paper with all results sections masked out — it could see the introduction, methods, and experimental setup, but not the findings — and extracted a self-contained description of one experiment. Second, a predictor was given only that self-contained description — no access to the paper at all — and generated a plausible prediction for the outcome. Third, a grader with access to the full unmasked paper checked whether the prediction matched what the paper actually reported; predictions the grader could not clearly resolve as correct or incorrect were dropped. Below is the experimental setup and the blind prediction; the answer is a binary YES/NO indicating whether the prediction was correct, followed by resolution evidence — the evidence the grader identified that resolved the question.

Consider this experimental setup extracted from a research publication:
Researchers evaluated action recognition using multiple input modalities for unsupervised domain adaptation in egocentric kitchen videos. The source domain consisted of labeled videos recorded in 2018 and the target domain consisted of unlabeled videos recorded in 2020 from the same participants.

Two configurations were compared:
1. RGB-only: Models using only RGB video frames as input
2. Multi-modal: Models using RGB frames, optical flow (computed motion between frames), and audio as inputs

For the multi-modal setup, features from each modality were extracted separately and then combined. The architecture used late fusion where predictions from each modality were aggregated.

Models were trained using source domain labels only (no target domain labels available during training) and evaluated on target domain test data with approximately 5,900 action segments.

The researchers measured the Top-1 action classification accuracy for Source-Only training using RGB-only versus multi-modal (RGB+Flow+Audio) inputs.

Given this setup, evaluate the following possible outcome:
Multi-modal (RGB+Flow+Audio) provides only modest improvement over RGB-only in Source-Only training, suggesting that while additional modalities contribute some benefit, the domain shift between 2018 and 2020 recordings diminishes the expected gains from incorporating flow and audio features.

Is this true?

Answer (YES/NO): NO